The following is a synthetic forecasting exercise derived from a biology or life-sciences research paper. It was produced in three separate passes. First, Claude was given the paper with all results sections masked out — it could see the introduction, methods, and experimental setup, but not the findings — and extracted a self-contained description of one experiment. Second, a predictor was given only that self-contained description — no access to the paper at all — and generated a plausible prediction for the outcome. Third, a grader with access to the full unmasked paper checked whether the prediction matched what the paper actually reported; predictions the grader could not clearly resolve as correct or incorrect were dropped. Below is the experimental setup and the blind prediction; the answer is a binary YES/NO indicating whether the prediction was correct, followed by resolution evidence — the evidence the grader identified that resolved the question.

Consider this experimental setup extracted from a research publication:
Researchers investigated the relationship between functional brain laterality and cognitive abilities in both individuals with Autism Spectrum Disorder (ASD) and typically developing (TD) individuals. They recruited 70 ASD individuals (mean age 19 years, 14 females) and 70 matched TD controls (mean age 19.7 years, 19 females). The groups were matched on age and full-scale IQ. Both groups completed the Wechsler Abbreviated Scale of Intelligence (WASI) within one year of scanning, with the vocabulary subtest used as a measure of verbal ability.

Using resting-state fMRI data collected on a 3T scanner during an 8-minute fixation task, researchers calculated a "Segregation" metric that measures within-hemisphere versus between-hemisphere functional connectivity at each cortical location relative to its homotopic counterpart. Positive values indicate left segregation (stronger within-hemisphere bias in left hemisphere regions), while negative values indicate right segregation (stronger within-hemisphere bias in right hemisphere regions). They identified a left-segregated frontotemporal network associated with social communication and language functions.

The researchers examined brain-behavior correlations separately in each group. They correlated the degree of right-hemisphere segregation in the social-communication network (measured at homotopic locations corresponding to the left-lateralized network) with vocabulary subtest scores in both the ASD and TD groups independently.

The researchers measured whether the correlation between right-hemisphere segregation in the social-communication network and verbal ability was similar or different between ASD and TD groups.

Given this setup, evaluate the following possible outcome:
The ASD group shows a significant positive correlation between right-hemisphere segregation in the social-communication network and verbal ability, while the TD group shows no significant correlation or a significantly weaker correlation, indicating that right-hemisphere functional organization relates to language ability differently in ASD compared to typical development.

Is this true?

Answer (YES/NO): NO